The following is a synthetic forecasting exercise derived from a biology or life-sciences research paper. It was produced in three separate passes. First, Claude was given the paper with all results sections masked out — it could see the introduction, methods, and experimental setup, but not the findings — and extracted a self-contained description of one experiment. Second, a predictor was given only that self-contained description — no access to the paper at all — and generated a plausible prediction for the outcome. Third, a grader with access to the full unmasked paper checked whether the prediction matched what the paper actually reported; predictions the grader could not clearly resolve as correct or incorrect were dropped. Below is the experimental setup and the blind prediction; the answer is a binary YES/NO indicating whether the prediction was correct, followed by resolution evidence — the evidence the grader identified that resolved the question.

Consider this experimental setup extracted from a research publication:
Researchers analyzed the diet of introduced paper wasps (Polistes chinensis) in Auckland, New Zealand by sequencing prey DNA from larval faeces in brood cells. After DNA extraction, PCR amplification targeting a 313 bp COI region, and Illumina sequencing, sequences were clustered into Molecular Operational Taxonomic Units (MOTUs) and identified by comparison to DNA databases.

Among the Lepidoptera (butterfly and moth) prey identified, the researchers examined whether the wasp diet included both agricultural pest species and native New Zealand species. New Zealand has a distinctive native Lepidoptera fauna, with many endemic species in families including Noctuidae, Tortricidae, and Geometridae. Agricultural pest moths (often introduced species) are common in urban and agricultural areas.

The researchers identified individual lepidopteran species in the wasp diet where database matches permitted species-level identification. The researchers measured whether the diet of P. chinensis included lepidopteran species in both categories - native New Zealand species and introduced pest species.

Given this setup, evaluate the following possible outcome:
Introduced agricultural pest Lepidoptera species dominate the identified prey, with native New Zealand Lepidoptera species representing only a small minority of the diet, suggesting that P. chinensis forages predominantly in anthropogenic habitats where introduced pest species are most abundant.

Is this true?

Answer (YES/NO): NO